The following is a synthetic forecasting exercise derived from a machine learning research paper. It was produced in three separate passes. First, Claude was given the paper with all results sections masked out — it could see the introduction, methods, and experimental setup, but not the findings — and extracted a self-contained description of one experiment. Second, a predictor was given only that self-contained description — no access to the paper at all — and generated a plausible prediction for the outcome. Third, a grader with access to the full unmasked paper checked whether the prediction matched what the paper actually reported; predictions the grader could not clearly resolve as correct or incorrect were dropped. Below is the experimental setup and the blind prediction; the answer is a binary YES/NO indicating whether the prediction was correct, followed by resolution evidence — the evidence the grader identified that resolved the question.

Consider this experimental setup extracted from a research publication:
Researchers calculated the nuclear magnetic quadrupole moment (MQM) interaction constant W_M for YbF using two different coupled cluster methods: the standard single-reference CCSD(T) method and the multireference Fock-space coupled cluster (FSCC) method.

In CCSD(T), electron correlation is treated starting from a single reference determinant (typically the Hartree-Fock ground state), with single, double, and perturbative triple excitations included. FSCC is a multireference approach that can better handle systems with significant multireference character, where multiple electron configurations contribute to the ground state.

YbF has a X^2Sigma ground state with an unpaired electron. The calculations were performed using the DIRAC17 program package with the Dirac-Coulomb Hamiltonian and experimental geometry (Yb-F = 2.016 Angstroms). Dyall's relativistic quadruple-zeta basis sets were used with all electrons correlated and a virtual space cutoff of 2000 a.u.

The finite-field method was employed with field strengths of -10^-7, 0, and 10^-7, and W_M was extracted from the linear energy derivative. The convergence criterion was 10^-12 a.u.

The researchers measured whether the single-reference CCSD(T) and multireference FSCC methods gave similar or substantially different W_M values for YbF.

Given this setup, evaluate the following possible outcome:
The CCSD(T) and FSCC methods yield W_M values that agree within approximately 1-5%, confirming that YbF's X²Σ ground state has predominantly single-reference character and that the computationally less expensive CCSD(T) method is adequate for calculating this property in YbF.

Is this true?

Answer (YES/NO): NO